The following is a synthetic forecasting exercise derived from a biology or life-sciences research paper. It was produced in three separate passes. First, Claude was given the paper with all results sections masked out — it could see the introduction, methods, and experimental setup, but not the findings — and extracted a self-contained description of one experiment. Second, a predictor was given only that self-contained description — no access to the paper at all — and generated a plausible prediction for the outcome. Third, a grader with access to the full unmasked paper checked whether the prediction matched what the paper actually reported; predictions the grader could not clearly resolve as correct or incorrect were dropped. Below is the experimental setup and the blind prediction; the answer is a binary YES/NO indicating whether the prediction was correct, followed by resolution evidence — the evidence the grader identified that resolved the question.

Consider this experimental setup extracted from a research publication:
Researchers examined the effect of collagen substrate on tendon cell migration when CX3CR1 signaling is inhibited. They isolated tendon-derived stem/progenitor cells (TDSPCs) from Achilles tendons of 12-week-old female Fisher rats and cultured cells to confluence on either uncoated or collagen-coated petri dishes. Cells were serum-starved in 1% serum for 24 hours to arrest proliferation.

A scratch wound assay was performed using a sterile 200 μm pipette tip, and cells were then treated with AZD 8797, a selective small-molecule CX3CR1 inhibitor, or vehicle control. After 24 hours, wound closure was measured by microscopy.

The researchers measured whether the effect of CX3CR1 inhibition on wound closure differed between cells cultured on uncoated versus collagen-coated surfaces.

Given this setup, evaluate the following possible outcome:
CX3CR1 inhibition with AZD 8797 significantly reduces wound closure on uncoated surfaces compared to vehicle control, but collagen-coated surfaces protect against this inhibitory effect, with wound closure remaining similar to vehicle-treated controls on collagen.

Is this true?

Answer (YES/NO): NO